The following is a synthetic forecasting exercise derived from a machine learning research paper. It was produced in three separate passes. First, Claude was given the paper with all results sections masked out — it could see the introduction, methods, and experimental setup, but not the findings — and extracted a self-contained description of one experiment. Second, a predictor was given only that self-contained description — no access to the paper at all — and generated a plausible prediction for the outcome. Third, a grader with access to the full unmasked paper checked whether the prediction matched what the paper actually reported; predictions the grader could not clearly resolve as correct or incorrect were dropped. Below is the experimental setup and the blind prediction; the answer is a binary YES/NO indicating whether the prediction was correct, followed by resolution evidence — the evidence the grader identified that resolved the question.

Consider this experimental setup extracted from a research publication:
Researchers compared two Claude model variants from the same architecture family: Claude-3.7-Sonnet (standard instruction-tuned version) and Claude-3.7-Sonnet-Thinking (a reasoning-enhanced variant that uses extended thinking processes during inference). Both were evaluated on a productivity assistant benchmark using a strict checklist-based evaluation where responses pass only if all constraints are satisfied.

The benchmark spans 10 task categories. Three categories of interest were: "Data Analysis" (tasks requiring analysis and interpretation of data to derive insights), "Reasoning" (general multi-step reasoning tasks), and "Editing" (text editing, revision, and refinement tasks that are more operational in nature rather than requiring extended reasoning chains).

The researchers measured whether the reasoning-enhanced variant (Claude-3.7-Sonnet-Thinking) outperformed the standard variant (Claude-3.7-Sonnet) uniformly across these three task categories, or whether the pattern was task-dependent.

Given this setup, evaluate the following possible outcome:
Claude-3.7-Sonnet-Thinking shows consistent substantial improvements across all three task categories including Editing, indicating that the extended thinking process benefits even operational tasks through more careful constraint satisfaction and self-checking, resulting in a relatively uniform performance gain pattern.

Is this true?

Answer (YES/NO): NO